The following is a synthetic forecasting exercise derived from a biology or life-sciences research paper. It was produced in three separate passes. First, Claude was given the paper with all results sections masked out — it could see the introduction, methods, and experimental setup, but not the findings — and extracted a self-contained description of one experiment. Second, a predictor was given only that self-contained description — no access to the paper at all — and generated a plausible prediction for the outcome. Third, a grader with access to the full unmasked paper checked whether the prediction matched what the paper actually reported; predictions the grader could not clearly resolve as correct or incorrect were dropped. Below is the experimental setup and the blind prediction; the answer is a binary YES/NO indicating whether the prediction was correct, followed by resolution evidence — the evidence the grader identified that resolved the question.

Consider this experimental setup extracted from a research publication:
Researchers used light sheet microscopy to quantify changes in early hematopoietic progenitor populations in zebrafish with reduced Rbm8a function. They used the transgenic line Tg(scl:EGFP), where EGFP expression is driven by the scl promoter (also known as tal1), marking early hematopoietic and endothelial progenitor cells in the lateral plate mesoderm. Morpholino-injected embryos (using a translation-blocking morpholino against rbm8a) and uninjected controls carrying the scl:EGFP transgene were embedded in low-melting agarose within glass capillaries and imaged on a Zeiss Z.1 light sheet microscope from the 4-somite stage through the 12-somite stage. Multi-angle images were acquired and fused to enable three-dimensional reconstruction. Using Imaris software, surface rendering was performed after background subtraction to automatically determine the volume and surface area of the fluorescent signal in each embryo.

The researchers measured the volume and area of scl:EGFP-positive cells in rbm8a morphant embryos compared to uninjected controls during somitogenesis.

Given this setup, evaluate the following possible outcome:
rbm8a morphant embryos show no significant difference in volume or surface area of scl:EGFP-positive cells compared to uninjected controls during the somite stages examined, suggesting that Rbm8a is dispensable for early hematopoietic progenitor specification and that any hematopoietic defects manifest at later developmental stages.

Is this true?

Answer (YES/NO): NO